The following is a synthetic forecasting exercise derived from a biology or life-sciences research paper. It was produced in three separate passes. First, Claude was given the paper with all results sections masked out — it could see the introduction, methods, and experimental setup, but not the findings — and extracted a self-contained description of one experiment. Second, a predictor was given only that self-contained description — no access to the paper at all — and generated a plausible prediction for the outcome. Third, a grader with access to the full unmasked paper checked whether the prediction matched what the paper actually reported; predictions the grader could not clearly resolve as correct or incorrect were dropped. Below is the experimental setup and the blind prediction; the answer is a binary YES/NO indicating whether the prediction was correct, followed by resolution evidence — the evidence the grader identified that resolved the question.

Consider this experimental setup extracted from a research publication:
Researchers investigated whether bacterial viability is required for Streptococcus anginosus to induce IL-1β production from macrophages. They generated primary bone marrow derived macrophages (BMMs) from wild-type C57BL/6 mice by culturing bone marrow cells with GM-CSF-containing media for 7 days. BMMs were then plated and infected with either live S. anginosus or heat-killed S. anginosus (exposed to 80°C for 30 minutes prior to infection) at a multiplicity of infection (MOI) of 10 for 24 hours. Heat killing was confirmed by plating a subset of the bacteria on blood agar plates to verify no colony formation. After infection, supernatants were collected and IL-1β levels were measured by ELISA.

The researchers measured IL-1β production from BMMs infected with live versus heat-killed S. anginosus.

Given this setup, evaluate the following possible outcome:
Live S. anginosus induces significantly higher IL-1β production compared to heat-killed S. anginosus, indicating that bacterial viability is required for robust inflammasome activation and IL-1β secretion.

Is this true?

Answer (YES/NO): YES